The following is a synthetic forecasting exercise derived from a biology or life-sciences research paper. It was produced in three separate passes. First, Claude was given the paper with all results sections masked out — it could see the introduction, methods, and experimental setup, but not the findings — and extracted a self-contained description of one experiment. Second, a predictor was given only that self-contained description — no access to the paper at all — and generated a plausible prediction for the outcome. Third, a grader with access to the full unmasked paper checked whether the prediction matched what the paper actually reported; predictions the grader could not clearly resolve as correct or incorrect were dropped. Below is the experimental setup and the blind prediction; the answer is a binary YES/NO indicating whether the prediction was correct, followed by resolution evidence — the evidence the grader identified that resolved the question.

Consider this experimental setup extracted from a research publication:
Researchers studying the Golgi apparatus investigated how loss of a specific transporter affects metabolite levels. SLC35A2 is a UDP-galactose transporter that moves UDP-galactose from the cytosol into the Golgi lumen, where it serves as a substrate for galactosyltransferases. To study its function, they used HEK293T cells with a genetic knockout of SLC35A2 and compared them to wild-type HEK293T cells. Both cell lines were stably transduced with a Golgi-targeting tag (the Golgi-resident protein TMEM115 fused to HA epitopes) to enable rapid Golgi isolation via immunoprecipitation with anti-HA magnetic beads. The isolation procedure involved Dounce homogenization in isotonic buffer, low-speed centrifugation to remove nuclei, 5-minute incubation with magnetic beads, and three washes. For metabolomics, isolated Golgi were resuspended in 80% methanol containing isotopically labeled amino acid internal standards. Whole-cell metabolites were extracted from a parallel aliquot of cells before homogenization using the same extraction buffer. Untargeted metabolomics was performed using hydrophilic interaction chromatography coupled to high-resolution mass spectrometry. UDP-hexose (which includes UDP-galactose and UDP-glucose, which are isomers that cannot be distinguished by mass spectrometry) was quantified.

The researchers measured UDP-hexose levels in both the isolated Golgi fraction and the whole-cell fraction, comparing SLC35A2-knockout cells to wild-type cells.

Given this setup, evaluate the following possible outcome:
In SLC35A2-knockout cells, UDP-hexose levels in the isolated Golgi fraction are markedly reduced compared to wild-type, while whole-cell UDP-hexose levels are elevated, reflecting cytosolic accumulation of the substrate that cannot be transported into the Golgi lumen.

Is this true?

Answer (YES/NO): NO